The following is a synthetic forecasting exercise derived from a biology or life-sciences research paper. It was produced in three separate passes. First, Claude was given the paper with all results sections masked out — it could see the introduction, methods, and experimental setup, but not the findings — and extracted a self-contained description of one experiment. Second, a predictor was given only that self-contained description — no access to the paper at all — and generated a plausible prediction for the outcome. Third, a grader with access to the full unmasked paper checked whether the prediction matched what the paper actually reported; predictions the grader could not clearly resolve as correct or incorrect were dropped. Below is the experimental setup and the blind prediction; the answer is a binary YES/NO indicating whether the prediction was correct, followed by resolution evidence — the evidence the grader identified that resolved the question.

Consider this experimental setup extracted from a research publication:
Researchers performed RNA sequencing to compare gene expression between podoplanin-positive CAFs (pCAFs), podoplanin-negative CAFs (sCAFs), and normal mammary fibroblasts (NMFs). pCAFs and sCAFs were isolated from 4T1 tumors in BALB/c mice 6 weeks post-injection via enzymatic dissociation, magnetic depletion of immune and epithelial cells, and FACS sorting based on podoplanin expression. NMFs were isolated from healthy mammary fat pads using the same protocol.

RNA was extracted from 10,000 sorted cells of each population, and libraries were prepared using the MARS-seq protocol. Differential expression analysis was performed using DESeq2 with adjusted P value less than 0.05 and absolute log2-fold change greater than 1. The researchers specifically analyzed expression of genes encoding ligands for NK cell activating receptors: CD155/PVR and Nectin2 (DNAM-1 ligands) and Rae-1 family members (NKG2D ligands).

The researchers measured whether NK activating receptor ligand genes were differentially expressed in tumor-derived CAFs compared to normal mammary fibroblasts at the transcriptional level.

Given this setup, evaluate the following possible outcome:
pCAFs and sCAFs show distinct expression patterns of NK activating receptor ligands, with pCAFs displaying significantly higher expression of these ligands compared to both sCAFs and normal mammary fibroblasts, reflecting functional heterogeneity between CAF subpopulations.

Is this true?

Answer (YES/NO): NO